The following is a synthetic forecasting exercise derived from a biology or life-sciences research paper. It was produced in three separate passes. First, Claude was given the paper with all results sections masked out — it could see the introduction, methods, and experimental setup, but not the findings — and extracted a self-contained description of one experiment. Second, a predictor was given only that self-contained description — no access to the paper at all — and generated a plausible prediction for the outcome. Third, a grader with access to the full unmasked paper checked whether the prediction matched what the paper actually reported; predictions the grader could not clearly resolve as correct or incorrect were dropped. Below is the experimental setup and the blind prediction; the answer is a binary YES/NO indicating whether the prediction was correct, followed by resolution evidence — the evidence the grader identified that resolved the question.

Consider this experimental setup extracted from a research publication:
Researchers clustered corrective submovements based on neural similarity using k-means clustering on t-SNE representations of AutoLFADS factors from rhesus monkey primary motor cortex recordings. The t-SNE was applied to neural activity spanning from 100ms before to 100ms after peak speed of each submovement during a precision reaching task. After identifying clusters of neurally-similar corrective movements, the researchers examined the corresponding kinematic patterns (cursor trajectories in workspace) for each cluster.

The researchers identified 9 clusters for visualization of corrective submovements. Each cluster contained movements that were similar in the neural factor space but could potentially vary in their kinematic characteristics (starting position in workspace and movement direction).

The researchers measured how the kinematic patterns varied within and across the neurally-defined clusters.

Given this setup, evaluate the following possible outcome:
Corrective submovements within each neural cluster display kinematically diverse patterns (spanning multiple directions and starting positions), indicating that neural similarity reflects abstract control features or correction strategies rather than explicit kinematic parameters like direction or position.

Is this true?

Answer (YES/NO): NO